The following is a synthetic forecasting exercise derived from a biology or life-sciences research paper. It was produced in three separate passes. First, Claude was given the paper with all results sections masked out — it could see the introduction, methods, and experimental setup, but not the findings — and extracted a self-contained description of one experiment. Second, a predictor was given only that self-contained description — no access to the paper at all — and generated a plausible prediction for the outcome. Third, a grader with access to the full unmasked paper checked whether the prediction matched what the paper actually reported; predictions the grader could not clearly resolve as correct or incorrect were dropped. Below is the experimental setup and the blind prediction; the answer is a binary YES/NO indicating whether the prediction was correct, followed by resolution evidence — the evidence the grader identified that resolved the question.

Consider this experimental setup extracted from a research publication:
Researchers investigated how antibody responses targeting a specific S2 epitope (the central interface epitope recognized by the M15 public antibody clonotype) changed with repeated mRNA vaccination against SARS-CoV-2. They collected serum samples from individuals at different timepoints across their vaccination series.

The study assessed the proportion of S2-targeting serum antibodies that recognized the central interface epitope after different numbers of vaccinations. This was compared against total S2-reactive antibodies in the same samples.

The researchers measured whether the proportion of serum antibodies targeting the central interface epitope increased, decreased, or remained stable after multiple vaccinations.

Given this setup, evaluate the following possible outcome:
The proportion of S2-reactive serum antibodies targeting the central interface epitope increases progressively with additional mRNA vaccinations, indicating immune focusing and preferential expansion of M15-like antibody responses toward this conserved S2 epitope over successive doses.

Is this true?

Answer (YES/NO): YES